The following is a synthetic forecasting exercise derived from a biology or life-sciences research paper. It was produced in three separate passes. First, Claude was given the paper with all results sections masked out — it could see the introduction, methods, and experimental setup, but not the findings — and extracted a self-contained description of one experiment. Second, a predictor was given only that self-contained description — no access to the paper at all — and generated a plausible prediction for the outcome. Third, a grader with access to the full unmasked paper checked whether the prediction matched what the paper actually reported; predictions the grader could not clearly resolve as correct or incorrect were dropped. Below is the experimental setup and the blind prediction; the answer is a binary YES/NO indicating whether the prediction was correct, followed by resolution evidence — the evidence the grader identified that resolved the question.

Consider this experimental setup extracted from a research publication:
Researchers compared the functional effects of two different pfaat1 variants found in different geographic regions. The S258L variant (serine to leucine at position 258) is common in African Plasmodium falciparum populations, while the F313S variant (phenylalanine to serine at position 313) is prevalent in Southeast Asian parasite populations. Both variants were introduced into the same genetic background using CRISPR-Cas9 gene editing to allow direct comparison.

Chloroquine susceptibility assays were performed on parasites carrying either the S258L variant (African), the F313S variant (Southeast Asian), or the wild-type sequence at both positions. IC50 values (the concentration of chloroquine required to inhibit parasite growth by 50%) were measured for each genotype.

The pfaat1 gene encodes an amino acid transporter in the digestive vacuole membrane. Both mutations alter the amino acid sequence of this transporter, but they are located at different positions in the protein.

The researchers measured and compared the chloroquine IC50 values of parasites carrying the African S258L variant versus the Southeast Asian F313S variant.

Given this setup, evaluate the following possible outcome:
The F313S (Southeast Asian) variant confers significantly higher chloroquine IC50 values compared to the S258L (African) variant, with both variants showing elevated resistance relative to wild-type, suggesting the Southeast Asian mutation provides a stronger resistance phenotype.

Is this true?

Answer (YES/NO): NO